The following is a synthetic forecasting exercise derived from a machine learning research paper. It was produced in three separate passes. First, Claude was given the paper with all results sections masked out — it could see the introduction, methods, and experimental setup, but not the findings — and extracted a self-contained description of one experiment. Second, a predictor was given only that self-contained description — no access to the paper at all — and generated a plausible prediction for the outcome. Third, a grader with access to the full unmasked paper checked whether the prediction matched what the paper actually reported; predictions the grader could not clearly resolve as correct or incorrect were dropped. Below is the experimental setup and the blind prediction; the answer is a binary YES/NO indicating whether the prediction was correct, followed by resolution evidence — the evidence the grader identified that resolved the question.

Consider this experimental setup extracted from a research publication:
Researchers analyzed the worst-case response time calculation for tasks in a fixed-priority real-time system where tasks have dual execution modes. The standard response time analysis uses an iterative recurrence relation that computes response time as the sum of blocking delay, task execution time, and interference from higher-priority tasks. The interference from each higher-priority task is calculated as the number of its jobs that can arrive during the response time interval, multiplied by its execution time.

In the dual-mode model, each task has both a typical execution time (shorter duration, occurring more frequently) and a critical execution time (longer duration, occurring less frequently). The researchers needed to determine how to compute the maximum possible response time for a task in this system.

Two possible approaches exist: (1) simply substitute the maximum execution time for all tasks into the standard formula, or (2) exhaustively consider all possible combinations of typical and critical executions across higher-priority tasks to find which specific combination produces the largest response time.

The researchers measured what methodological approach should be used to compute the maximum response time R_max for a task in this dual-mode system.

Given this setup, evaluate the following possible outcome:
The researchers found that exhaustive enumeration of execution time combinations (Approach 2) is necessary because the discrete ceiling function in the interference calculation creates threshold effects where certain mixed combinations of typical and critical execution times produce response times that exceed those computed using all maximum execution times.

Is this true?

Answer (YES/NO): NO